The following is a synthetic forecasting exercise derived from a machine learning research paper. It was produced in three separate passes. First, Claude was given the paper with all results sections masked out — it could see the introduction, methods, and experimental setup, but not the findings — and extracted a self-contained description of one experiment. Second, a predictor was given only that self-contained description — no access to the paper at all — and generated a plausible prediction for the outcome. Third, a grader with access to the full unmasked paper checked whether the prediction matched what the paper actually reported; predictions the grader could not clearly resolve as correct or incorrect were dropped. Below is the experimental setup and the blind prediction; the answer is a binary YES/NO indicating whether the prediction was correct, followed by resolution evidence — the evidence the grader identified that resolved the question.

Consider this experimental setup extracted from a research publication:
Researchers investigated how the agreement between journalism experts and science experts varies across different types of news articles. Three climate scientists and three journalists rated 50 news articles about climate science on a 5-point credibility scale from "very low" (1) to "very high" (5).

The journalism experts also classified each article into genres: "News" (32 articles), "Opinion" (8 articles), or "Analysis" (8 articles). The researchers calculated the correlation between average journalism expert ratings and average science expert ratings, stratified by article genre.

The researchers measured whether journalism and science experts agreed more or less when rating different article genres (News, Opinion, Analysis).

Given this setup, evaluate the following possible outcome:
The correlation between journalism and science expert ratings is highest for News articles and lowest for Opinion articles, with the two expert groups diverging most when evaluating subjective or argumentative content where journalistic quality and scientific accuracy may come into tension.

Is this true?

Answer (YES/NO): NO